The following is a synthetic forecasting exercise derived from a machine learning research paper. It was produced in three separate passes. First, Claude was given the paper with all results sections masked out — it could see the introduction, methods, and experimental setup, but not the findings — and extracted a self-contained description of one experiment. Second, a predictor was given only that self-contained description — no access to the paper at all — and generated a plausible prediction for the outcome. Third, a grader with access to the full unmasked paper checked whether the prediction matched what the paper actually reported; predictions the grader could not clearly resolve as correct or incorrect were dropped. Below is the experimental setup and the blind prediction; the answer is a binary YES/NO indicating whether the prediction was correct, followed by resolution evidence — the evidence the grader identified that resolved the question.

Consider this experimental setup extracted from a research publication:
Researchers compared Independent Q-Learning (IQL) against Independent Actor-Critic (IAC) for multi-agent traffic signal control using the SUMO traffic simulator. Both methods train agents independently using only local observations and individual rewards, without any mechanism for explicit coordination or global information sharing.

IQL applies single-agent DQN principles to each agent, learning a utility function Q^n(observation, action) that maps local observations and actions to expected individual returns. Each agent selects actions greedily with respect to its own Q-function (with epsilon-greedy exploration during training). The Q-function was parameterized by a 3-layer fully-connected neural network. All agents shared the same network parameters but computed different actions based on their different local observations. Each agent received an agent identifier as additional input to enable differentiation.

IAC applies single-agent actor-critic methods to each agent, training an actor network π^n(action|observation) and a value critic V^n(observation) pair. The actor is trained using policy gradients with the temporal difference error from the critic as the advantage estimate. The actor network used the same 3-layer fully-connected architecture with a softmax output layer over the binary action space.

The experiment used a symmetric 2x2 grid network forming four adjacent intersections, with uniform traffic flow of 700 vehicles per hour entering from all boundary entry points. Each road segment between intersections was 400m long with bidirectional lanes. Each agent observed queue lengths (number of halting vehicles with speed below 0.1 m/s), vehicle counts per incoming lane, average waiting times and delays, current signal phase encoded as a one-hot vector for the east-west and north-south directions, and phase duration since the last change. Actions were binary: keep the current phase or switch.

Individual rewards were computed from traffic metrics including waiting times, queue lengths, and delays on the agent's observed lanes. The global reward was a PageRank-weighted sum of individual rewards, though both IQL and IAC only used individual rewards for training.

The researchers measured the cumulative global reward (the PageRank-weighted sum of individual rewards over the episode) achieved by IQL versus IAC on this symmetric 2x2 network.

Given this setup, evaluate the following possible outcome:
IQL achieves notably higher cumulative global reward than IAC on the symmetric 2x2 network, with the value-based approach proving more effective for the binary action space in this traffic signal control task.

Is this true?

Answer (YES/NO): NO